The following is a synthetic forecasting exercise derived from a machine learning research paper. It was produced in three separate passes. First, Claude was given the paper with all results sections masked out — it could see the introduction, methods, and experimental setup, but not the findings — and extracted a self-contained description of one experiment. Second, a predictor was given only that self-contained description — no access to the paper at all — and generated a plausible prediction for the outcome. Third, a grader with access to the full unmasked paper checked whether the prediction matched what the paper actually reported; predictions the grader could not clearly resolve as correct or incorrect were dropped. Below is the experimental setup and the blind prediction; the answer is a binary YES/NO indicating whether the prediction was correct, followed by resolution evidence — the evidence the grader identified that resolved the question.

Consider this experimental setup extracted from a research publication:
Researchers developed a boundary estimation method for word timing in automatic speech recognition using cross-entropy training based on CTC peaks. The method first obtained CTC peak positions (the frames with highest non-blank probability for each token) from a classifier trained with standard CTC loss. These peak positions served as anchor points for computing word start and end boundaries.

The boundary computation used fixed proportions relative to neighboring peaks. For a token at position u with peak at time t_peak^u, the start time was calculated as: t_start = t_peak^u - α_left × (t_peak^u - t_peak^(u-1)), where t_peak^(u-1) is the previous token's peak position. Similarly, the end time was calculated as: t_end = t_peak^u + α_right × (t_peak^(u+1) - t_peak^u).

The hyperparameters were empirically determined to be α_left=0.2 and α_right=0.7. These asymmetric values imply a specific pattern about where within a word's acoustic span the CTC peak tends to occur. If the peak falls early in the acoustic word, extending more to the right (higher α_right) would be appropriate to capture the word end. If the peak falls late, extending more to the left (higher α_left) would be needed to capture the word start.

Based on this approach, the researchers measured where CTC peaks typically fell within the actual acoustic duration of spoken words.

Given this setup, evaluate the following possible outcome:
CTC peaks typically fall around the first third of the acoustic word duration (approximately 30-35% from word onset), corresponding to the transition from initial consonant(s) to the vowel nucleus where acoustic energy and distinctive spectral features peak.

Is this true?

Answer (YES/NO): NO